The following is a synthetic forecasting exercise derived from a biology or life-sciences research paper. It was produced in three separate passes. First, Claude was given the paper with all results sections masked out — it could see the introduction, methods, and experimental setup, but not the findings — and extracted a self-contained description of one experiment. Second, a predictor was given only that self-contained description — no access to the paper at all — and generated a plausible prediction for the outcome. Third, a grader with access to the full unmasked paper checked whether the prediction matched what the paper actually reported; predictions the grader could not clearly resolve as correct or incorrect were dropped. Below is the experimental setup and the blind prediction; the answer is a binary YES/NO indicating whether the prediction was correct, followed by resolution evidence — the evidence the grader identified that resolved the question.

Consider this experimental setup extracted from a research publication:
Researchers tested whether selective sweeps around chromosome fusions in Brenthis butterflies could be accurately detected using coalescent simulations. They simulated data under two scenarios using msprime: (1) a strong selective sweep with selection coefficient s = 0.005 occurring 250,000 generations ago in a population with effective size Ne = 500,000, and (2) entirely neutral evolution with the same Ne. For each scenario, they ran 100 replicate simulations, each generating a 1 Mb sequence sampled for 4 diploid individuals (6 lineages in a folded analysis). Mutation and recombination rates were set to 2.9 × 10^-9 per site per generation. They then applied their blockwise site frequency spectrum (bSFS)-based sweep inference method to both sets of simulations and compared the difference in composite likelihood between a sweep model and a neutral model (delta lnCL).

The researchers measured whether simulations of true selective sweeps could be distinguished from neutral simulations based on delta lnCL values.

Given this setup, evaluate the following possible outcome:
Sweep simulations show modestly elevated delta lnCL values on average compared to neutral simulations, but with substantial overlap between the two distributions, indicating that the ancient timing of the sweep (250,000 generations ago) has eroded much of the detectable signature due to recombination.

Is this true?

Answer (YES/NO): NO